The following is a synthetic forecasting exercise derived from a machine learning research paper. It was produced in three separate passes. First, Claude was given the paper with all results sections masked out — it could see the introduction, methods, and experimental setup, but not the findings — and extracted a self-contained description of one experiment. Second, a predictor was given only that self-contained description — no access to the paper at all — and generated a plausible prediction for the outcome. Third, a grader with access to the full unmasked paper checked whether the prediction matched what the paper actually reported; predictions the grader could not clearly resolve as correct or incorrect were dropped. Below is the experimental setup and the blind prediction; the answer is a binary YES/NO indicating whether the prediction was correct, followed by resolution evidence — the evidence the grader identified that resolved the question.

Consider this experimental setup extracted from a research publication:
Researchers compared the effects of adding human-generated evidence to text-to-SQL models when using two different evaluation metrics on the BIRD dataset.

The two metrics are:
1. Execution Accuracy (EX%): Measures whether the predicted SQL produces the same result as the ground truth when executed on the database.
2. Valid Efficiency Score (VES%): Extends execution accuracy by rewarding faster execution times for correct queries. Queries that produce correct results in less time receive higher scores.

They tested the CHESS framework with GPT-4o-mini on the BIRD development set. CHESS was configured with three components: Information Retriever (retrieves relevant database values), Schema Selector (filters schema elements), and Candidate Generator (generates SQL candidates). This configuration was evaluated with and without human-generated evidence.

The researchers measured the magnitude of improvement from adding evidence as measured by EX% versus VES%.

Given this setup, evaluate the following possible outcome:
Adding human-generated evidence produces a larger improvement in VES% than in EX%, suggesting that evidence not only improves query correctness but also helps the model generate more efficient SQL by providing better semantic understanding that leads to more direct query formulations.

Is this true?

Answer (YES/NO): YES